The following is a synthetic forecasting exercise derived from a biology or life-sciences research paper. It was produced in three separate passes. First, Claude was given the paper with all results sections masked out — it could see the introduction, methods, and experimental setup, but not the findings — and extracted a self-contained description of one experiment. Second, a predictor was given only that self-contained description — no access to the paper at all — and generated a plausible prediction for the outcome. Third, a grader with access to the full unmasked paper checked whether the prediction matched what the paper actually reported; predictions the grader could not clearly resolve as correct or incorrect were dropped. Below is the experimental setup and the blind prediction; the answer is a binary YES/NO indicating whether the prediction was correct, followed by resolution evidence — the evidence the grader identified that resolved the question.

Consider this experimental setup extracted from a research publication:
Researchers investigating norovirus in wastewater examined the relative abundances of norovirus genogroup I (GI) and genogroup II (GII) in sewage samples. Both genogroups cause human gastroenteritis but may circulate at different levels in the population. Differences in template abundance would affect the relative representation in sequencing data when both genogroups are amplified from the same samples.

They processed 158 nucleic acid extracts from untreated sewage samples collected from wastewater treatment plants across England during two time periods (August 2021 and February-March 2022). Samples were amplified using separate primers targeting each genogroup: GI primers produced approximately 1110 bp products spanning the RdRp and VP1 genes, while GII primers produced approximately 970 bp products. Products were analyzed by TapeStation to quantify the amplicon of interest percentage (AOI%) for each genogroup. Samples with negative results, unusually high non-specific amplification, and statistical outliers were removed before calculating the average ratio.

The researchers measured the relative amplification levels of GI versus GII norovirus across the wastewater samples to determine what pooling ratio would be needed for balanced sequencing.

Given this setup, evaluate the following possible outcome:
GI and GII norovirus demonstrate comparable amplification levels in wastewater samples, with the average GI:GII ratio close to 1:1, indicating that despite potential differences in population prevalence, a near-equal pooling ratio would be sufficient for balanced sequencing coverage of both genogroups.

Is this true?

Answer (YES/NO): NO